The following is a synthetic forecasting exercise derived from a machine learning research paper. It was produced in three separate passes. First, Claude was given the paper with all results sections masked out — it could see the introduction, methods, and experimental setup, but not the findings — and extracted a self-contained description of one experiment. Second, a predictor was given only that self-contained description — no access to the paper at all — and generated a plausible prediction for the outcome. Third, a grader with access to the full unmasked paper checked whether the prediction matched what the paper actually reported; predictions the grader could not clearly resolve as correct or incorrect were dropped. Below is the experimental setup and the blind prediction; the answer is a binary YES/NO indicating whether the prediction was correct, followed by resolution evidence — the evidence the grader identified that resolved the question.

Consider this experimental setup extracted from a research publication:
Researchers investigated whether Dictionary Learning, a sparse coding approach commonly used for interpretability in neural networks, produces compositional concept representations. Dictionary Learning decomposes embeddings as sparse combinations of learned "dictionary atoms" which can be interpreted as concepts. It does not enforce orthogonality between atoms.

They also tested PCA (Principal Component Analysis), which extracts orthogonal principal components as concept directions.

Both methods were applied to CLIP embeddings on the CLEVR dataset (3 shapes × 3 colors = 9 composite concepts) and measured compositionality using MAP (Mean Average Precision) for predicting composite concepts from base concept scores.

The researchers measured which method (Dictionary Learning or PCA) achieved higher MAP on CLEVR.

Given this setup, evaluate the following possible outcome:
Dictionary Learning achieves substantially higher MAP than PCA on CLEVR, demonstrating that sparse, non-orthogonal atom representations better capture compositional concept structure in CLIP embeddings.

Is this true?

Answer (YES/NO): NO